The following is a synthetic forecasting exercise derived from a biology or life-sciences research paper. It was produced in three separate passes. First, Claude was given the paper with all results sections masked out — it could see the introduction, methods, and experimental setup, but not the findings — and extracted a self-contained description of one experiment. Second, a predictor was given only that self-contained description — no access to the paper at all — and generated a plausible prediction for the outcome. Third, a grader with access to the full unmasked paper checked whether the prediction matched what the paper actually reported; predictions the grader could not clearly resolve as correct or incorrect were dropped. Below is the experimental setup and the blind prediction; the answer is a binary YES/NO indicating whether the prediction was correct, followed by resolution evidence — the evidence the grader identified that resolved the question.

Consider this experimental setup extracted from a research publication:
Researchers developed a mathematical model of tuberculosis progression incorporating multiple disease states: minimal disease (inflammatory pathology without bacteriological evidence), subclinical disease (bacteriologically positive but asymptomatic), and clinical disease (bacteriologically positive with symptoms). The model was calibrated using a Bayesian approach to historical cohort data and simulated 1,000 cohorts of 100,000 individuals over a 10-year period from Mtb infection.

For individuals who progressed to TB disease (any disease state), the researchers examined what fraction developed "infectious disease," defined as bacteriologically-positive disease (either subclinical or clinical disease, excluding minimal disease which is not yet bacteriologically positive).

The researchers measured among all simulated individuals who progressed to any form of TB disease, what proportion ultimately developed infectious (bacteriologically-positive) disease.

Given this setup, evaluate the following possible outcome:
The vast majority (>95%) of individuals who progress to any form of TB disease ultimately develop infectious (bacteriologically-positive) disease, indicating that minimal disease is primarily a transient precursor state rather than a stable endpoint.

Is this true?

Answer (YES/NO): NO